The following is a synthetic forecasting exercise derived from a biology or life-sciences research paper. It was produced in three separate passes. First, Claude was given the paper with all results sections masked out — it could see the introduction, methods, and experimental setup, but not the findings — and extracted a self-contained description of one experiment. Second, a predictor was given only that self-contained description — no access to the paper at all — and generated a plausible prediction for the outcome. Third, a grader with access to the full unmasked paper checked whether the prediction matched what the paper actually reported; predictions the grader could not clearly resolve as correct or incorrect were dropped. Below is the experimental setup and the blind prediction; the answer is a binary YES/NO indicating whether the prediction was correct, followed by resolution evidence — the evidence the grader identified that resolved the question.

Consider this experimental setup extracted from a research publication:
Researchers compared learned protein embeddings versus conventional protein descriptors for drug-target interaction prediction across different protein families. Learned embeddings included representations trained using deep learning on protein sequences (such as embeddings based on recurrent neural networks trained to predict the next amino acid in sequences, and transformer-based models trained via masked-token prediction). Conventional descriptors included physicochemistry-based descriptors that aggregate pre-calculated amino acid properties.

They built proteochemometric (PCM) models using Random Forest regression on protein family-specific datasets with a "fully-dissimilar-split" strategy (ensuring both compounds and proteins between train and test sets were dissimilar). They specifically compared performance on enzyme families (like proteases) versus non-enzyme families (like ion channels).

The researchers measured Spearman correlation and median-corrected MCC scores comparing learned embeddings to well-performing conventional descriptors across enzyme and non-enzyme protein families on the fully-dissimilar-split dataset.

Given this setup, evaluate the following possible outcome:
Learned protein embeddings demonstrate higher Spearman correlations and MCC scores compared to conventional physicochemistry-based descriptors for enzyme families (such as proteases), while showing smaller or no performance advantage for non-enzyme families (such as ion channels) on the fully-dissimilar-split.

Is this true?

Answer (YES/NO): YES